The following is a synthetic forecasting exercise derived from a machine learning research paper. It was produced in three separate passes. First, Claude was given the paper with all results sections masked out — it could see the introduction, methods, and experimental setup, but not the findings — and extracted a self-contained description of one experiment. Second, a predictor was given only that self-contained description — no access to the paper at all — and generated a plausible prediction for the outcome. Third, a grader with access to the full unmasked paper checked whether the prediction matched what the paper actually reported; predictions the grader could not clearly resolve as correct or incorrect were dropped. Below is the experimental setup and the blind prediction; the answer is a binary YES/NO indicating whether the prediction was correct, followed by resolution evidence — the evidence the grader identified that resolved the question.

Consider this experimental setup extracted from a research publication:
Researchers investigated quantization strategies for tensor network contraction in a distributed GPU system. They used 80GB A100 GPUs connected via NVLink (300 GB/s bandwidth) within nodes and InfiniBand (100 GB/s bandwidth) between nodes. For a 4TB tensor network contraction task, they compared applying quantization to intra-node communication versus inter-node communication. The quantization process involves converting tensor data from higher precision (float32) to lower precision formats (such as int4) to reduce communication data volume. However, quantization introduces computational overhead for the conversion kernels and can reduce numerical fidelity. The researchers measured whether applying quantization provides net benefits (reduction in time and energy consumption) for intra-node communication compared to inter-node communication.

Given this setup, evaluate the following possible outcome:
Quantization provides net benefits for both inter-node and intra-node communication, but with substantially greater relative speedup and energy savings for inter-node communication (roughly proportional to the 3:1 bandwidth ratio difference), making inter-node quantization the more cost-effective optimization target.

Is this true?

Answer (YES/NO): NO